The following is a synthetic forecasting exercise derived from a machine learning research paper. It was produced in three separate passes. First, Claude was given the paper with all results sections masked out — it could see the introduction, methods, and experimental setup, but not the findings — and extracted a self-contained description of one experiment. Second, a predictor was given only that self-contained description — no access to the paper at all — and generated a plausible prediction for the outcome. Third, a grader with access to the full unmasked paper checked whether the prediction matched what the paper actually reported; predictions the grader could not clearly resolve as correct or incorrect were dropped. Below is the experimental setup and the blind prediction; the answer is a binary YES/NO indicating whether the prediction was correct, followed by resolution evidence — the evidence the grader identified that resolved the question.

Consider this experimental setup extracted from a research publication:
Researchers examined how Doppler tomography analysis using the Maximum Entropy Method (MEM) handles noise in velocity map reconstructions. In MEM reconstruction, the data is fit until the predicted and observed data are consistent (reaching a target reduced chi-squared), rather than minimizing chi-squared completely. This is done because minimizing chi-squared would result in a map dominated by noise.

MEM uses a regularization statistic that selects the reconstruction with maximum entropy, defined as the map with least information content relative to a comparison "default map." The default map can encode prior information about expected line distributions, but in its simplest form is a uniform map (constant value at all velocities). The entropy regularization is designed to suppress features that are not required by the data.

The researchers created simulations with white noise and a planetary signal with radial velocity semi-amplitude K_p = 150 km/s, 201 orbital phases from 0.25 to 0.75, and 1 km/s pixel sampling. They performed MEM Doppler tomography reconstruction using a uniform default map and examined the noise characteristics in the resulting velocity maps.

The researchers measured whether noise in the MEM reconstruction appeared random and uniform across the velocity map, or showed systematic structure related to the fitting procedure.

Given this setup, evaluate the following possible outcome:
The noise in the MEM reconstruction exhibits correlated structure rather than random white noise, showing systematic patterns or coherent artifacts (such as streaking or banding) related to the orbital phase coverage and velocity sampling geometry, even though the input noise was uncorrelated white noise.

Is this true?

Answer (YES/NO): NO